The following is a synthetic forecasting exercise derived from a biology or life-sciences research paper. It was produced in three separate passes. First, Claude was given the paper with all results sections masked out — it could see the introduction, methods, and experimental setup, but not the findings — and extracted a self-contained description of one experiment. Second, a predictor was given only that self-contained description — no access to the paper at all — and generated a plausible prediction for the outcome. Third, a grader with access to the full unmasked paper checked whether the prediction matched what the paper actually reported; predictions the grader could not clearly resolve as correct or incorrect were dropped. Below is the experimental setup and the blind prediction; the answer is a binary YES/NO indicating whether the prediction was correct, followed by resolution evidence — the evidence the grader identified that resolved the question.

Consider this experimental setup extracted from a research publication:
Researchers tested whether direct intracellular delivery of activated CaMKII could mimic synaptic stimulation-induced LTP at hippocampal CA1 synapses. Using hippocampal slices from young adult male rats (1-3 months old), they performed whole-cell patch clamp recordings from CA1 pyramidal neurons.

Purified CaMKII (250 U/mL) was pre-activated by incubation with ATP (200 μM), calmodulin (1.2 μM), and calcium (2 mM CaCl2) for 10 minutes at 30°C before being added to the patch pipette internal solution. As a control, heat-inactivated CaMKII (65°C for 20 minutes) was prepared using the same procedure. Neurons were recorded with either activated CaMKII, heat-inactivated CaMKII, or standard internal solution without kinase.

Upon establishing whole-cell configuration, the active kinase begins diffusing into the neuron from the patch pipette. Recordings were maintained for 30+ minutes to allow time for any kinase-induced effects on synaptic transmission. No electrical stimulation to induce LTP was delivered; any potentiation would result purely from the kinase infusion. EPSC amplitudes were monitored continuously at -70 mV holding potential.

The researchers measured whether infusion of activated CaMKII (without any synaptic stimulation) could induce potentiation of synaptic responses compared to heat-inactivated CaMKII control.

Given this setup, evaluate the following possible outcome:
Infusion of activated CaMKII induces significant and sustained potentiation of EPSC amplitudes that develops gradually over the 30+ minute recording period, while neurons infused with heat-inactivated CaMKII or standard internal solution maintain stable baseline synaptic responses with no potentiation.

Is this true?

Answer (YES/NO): YES